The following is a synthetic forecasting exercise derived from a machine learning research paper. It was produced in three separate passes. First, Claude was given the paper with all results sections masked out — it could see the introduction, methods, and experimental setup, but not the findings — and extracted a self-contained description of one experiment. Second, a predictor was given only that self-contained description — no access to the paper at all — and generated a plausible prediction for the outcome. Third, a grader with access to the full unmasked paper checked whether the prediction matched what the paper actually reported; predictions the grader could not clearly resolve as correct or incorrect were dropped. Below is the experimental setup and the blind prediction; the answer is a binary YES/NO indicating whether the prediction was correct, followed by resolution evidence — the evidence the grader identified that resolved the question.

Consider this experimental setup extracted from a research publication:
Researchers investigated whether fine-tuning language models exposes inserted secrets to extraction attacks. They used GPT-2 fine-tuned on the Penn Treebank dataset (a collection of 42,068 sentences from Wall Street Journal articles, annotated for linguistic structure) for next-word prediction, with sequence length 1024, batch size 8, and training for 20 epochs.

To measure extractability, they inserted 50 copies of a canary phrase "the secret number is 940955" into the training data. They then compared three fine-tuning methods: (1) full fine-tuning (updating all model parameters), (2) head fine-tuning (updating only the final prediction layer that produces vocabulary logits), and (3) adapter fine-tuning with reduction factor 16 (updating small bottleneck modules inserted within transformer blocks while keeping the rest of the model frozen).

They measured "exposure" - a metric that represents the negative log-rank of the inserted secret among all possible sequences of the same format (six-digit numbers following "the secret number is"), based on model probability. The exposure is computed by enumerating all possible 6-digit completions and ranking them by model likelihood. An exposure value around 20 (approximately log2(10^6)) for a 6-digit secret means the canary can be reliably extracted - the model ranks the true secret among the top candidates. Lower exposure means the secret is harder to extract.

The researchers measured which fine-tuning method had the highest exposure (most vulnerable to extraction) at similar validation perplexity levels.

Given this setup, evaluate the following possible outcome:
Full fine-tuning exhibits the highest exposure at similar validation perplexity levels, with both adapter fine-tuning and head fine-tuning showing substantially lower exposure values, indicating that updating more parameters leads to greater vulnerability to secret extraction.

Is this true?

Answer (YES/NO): NO